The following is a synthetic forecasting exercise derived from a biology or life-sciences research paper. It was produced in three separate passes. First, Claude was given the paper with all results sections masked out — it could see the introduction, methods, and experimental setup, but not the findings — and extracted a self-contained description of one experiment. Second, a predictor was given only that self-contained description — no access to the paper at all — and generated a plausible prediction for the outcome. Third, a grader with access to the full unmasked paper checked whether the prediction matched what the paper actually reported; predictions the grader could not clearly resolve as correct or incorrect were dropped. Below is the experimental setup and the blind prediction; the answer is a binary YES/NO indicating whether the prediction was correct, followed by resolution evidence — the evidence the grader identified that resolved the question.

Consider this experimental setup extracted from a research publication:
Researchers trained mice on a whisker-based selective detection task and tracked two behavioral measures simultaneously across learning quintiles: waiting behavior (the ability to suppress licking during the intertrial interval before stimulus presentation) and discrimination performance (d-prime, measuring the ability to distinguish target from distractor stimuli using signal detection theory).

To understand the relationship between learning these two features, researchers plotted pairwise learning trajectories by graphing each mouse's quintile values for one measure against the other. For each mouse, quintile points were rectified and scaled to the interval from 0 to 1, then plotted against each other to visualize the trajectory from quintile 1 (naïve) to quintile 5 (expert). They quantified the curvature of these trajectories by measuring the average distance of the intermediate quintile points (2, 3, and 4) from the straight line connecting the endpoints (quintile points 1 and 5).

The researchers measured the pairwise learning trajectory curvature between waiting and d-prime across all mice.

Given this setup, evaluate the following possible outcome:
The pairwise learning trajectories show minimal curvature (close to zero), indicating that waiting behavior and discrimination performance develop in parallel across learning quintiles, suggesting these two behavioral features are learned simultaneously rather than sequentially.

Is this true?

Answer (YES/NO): NO